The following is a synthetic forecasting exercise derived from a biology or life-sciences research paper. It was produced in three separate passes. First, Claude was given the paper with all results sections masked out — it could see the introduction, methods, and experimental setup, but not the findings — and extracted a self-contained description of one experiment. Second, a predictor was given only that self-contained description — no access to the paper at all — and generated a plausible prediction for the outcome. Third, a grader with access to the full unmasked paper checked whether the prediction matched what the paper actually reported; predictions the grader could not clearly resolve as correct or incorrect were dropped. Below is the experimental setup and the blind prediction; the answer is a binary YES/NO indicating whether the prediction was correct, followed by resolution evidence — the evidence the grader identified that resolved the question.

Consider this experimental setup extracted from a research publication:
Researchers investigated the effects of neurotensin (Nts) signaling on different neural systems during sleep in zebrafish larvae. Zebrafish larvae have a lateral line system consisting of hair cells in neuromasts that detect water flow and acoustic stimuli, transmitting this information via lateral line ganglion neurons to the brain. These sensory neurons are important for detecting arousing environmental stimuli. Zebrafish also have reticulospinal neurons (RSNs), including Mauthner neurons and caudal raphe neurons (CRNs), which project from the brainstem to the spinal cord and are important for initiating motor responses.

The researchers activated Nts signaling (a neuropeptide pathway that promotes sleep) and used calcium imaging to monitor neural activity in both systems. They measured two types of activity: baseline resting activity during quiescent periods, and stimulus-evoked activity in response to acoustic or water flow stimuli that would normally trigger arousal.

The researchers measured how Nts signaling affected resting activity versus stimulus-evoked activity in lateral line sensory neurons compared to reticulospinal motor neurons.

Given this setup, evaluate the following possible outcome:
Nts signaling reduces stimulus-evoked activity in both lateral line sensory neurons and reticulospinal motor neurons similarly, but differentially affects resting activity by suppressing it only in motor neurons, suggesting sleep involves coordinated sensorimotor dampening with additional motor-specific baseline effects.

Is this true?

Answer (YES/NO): NO